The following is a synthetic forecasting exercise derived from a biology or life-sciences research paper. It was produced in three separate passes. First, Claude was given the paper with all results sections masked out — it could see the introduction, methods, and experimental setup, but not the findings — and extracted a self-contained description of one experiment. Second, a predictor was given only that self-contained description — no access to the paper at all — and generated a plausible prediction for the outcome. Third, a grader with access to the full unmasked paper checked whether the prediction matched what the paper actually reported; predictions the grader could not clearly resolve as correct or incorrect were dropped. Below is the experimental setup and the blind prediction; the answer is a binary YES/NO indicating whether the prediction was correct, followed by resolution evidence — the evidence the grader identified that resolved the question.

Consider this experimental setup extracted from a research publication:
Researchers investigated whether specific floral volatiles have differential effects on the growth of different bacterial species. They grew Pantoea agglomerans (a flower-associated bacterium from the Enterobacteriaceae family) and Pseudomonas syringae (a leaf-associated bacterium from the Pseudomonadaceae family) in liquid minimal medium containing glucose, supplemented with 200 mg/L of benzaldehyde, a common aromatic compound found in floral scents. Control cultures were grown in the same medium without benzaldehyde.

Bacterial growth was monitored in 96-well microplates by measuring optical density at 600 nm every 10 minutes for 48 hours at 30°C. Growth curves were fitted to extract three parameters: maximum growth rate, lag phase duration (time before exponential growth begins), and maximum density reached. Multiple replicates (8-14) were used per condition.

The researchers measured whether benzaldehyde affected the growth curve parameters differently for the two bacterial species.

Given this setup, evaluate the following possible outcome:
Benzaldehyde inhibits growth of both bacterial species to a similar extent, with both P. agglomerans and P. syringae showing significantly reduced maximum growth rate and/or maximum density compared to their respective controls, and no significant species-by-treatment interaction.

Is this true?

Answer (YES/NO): NO